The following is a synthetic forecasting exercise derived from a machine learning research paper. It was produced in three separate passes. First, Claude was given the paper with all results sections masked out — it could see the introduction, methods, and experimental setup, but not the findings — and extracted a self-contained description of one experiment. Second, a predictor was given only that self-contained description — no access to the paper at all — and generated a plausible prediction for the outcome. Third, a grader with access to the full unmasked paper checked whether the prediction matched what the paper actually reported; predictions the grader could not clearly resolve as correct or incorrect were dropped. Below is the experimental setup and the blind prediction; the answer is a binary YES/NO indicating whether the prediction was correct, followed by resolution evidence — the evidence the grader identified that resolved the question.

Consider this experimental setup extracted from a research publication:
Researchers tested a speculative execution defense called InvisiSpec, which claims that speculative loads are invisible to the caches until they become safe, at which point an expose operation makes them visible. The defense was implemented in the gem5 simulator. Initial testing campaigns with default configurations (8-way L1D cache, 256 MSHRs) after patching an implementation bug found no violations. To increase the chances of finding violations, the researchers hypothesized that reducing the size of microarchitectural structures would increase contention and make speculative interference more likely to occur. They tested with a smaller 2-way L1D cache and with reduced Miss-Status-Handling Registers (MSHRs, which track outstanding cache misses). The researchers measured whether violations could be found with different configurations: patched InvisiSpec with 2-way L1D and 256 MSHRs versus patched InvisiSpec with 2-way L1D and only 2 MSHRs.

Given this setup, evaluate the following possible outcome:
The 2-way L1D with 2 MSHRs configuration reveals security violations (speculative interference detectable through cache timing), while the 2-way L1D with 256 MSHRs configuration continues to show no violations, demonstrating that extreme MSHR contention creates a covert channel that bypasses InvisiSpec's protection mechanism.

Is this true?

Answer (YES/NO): YES